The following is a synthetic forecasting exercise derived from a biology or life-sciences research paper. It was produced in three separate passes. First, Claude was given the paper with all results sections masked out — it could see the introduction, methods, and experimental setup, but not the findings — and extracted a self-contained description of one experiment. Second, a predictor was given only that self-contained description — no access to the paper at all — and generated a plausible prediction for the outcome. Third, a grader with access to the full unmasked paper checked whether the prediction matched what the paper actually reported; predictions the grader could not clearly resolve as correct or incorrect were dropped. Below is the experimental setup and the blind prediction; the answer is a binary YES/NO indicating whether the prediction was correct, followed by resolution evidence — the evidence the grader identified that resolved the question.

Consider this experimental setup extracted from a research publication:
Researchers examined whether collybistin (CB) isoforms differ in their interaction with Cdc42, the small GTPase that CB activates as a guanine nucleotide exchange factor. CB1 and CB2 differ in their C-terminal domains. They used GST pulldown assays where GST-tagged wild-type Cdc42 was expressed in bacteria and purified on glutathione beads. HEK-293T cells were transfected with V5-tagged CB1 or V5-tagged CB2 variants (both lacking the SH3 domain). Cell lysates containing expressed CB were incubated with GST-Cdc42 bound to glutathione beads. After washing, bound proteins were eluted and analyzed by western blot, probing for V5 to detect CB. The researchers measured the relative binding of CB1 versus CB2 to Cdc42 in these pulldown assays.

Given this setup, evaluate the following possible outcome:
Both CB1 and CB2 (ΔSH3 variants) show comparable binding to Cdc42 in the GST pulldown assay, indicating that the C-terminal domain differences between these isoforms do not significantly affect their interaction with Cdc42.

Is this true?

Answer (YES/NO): NO